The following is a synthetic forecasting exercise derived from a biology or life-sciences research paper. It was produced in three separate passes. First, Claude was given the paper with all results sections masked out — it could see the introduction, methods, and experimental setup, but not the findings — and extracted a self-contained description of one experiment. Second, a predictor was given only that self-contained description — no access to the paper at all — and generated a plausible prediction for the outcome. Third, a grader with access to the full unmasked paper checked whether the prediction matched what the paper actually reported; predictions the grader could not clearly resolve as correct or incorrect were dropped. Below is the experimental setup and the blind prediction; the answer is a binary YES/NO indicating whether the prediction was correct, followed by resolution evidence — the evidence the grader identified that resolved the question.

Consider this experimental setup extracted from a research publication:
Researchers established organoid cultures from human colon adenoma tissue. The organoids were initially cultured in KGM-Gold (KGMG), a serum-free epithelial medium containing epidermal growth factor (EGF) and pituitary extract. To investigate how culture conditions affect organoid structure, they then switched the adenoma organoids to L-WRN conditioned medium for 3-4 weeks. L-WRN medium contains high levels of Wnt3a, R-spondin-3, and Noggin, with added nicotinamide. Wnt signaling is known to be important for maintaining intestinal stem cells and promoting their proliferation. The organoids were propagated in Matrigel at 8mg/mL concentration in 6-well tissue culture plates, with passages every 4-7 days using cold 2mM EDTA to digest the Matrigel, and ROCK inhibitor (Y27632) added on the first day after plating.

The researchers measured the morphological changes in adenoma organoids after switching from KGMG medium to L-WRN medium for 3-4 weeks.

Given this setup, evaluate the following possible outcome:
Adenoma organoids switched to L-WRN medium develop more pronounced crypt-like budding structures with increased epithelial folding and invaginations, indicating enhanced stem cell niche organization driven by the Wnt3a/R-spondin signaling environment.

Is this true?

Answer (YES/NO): NO